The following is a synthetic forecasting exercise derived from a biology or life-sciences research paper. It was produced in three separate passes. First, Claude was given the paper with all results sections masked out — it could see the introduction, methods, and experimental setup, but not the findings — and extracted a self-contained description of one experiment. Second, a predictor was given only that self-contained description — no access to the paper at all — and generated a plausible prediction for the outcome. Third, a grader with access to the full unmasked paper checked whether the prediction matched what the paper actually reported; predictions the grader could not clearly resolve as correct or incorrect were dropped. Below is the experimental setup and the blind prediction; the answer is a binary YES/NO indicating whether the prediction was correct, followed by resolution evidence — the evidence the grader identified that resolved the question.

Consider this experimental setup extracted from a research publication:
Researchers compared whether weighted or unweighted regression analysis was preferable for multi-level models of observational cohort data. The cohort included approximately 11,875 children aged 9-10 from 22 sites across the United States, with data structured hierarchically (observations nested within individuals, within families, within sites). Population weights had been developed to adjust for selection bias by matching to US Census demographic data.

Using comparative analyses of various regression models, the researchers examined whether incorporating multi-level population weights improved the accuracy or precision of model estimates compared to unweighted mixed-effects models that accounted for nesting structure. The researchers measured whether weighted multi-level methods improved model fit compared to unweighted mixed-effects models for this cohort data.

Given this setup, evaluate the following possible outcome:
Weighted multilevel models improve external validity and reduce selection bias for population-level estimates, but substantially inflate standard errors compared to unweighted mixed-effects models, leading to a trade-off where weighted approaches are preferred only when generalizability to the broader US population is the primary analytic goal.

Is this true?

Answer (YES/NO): NO